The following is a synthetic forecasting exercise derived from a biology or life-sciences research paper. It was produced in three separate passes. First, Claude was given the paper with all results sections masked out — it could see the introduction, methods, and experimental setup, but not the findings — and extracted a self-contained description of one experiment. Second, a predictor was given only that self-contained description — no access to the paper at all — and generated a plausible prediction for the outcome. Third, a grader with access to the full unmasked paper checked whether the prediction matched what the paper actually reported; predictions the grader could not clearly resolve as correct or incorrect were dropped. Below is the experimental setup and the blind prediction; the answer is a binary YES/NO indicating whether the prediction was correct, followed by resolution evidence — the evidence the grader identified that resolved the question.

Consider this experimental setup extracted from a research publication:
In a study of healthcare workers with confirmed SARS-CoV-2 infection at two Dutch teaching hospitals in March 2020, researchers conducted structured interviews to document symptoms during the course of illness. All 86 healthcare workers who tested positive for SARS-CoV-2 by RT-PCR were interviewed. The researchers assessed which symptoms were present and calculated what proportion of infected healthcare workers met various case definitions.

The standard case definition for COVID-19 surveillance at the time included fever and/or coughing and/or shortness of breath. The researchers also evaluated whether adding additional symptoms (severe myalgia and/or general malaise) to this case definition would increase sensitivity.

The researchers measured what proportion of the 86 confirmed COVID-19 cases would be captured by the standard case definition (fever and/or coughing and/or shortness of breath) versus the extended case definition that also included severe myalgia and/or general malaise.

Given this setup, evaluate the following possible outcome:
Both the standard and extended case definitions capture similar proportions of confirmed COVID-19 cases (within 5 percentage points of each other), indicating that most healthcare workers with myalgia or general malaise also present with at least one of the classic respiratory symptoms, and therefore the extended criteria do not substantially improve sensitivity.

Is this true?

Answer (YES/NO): NO